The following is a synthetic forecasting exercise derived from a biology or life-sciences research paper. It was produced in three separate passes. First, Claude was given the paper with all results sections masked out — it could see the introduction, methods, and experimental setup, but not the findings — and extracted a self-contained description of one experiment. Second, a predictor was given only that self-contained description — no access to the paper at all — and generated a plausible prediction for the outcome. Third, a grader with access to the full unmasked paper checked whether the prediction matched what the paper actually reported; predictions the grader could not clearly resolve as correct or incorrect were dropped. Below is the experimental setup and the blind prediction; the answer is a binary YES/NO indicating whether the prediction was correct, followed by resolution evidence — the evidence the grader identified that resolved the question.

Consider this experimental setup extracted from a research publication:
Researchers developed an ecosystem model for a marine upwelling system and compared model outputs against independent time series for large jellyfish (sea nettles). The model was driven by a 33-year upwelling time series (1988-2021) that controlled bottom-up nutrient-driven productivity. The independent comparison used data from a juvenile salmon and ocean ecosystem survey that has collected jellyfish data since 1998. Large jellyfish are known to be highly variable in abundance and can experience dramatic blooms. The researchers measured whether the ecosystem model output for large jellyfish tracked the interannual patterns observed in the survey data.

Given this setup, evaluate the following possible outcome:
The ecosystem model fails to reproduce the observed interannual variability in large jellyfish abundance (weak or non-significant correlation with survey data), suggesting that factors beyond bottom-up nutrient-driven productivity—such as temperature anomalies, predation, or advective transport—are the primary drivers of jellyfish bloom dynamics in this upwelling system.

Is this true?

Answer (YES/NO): NO